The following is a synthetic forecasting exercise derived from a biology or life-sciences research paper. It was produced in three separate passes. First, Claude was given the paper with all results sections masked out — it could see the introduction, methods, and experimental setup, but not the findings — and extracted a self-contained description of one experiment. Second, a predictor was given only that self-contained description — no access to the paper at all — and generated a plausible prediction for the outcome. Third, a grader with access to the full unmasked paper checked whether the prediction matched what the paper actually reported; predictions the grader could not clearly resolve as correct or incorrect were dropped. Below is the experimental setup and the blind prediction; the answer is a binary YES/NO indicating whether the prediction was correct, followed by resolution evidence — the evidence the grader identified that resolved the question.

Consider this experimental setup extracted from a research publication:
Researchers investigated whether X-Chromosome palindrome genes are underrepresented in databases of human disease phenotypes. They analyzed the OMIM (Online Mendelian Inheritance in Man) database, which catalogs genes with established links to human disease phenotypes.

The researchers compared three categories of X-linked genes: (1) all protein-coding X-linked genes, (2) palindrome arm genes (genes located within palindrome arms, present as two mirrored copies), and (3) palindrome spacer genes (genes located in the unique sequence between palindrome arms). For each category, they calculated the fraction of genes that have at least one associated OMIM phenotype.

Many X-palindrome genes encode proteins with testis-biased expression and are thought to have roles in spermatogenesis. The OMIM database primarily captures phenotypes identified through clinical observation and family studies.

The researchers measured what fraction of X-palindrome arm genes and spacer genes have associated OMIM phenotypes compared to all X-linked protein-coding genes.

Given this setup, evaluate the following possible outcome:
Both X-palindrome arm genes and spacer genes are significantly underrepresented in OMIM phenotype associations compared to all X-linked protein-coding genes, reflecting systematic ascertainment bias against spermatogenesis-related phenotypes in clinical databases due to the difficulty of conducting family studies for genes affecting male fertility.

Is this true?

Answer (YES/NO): NO